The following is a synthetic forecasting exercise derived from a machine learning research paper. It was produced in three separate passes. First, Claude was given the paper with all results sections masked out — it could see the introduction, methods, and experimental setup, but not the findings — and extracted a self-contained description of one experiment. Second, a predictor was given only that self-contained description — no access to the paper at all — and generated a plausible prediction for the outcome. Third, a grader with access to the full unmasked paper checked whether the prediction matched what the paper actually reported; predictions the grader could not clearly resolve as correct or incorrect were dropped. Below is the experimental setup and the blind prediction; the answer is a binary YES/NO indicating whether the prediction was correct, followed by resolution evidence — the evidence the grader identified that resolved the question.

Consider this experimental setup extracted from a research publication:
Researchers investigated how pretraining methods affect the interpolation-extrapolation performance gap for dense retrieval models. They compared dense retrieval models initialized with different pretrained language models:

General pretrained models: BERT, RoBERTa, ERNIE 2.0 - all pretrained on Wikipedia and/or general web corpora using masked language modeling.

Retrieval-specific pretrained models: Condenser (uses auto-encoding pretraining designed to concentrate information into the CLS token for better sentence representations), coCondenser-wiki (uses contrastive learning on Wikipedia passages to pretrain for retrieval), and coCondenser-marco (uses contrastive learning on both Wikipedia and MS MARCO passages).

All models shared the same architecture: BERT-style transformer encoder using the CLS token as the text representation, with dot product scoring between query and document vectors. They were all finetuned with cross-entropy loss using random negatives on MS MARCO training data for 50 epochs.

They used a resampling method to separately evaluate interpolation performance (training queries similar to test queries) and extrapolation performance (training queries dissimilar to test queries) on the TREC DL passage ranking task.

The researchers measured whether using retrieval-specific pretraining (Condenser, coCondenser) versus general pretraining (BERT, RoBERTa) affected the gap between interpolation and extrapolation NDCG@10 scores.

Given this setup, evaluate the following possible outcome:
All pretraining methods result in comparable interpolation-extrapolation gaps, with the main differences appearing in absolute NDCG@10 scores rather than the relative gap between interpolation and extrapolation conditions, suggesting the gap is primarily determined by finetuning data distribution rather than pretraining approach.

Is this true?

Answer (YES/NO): NO